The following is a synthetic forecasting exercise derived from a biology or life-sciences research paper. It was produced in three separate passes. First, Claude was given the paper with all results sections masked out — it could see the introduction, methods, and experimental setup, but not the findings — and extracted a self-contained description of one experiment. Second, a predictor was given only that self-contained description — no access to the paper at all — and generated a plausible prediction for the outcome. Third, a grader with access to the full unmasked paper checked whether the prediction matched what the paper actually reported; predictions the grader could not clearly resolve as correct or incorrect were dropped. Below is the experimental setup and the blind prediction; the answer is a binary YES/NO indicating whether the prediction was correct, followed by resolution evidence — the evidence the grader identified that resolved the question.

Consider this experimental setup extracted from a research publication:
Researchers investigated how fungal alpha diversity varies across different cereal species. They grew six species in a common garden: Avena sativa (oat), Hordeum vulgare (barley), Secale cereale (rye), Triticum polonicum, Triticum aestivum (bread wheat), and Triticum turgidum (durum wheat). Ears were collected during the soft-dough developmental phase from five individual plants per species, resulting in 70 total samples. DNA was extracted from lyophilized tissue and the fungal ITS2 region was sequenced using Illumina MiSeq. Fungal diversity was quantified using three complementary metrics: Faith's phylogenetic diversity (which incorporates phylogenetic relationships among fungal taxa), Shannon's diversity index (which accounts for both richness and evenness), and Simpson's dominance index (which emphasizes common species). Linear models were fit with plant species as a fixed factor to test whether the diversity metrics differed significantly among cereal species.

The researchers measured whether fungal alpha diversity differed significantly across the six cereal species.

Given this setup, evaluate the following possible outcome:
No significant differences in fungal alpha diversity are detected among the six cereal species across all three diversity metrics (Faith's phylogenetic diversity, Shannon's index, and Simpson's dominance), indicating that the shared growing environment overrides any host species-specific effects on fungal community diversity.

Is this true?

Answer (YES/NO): NO